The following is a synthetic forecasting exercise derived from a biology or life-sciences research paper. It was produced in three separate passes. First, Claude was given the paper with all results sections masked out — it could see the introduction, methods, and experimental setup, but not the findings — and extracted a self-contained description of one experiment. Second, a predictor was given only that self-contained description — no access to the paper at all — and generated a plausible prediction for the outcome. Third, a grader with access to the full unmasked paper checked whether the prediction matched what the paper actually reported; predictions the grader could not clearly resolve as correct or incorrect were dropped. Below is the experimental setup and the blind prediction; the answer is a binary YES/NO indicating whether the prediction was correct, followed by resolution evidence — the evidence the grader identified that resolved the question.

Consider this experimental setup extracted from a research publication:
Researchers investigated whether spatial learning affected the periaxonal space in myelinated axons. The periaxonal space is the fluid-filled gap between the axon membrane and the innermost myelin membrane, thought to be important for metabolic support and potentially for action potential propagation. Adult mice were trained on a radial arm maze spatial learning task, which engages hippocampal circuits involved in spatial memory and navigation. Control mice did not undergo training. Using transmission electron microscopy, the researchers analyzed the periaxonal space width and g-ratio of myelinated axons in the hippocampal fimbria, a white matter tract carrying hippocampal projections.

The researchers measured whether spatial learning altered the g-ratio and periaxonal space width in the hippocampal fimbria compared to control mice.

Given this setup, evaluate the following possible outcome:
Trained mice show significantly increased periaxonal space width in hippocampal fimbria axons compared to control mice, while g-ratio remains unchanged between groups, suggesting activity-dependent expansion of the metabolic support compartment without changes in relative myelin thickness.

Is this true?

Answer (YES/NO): NO